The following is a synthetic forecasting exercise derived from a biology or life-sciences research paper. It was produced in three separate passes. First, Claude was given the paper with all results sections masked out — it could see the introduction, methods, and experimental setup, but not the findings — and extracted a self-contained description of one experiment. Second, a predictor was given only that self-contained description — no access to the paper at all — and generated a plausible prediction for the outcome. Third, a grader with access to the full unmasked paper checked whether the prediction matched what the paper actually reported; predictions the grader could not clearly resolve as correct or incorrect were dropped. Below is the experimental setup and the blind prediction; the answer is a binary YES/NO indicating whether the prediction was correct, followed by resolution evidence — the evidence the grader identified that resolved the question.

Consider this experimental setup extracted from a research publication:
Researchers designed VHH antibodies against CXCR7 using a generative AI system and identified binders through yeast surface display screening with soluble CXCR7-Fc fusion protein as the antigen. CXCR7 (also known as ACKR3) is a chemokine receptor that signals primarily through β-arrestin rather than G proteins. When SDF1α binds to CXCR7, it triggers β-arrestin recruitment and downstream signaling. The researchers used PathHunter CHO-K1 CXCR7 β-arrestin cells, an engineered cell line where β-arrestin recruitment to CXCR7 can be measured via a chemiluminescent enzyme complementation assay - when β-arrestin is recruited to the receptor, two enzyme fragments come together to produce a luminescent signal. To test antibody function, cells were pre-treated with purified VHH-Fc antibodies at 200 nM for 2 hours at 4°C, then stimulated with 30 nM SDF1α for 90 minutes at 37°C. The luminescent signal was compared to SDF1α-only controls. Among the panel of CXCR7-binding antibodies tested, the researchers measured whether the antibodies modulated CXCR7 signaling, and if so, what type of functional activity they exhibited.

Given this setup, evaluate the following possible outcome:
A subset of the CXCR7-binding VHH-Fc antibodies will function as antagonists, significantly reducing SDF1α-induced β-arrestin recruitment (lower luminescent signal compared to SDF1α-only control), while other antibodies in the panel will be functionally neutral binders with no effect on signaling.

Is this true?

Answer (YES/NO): NO